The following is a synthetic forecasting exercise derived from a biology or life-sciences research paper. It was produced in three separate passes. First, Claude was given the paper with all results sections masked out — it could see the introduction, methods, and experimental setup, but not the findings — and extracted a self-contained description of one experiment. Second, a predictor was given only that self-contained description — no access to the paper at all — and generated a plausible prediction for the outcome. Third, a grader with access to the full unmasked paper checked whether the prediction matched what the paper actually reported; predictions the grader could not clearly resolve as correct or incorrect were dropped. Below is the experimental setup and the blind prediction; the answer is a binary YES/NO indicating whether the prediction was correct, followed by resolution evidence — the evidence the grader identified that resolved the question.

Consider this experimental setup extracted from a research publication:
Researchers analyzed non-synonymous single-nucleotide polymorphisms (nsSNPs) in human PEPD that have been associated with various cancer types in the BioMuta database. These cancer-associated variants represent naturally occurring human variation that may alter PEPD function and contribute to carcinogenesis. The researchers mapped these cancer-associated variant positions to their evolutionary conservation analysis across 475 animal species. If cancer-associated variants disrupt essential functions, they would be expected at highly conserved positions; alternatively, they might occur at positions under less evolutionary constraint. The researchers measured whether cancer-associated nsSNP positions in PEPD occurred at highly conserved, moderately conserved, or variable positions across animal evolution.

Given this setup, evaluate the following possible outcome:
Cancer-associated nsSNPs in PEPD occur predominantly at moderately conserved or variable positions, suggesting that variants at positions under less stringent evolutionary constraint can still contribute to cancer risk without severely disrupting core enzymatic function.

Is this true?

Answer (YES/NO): NO